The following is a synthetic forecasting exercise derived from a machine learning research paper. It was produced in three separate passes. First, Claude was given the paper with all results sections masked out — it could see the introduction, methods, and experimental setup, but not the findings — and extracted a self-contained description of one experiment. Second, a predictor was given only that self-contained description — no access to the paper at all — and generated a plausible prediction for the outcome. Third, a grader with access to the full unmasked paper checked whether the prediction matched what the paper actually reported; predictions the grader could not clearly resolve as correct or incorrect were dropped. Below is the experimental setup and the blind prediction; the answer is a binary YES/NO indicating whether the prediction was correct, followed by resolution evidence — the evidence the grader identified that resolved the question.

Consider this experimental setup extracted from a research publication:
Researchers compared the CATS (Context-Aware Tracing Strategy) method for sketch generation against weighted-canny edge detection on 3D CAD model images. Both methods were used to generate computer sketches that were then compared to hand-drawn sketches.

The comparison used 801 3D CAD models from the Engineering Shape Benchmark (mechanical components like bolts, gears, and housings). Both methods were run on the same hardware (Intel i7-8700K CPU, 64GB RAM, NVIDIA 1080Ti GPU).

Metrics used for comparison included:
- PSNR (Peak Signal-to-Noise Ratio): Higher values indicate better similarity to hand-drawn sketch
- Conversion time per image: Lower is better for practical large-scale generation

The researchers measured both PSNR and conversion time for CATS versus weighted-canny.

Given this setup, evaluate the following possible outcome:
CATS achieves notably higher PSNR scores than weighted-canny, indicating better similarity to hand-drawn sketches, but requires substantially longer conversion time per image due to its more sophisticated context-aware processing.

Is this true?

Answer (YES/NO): NO